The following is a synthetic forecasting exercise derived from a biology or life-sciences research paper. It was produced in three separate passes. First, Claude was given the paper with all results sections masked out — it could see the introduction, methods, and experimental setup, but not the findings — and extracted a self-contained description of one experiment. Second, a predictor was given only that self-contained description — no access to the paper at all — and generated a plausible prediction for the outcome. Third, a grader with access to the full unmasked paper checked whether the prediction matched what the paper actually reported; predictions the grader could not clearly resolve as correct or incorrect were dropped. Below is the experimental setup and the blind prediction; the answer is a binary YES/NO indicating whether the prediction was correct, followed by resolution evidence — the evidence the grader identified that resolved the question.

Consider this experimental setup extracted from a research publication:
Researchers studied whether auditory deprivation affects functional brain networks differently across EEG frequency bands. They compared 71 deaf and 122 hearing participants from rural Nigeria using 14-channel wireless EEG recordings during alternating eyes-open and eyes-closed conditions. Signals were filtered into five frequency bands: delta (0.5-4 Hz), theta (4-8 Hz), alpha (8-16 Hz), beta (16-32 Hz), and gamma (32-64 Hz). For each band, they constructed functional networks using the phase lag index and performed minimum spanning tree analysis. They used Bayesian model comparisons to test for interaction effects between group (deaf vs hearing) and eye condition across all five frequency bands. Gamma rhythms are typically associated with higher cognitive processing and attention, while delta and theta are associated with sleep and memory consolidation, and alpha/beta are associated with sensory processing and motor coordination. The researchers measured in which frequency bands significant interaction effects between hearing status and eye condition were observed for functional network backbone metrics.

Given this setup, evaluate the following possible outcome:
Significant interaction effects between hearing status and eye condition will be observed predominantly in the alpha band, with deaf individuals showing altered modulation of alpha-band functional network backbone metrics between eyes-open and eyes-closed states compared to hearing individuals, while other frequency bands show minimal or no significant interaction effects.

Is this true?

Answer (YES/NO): NO